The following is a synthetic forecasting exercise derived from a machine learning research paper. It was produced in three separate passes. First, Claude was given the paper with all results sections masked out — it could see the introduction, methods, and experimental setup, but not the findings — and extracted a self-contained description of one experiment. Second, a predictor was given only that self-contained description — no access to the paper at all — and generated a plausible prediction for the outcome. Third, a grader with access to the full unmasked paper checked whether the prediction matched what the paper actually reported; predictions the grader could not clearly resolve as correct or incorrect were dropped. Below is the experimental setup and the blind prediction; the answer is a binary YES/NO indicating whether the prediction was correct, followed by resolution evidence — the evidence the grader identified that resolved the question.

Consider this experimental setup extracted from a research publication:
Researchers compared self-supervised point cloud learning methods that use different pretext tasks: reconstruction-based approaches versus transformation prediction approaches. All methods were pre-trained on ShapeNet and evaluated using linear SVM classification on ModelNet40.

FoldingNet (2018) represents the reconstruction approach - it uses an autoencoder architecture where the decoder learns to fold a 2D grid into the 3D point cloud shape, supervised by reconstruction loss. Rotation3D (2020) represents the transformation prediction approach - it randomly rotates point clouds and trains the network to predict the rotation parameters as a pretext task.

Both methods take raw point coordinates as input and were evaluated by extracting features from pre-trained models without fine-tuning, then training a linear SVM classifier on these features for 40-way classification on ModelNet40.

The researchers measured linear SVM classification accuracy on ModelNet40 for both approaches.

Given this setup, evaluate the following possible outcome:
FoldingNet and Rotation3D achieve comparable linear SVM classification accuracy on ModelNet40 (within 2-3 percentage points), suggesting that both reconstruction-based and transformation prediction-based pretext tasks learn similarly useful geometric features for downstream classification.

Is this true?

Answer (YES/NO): YES